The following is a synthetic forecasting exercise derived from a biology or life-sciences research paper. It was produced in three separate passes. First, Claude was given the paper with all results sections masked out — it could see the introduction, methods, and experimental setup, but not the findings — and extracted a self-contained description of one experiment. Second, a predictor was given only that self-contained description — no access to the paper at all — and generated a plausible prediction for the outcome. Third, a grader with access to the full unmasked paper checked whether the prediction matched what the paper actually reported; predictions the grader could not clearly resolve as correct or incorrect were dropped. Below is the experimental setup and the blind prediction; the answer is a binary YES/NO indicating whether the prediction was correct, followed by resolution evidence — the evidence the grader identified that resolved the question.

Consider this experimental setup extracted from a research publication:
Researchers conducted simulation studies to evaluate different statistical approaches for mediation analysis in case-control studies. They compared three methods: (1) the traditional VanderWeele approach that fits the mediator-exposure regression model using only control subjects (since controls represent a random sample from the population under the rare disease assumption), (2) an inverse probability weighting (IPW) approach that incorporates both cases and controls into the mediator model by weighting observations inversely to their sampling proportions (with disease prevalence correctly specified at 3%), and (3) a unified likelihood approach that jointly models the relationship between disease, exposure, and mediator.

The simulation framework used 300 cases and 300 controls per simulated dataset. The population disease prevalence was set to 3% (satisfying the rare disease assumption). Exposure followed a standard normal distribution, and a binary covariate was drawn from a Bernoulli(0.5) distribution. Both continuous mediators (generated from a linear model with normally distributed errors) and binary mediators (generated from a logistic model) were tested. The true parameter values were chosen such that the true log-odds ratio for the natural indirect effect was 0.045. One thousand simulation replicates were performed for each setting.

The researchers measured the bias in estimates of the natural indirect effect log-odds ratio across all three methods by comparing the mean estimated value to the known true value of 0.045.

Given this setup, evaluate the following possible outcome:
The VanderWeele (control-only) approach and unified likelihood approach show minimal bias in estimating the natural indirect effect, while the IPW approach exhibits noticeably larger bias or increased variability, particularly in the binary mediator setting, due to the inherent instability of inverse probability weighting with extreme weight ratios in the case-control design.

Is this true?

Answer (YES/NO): NO